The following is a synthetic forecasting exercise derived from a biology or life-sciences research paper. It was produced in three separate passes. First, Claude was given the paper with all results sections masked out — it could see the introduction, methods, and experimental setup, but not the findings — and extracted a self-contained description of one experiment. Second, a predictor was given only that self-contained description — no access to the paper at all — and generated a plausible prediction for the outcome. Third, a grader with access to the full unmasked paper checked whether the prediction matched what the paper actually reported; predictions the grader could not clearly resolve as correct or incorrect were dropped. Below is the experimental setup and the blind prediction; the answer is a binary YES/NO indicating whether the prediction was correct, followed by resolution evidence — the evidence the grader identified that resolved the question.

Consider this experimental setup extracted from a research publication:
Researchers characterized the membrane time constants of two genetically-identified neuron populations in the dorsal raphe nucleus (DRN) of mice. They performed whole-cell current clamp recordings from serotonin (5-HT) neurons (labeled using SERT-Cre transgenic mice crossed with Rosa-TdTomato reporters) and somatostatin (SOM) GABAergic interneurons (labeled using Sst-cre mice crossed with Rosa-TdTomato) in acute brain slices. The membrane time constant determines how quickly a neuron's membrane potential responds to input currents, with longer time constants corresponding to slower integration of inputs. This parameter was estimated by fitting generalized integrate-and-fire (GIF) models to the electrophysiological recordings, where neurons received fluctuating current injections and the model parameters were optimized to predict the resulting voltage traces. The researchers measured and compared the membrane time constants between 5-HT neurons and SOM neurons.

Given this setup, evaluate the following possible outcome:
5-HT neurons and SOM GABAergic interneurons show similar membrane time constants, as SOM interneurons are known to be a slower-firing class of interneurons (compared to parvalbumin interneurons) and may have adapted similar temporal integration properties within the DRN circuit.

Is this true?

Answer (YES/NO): NO